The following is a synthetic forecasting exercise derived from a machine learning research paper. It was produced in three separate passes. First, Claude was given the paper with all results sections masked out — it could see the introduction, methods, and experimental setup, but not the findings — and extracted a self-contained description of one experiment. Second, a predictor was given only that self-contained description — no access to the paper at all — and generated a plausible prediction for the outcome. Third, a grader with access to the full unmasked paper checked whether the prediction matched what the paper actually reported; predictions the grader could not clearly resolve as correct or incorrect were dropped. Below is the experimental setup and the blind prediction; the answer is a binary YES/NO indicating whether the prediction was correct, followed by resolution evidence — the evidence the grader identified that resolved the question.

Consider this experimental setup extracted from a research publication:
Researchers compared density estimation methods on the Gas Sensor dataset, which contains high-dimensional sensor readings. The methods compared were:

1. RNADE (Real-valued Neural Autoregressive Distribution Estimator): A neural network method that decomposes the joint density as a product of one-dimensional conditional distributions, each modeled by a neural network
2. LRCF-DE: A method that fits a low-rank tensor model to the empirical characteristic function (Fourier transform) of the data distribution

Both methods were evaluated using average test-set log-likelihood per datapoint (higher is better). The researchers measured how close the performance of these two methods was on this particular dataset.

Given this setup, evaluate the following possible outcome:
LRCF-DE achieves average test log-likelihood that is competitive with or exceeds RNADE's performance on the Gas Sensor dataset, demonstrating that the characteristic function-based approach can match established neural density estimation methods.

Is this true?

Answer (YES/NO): YES